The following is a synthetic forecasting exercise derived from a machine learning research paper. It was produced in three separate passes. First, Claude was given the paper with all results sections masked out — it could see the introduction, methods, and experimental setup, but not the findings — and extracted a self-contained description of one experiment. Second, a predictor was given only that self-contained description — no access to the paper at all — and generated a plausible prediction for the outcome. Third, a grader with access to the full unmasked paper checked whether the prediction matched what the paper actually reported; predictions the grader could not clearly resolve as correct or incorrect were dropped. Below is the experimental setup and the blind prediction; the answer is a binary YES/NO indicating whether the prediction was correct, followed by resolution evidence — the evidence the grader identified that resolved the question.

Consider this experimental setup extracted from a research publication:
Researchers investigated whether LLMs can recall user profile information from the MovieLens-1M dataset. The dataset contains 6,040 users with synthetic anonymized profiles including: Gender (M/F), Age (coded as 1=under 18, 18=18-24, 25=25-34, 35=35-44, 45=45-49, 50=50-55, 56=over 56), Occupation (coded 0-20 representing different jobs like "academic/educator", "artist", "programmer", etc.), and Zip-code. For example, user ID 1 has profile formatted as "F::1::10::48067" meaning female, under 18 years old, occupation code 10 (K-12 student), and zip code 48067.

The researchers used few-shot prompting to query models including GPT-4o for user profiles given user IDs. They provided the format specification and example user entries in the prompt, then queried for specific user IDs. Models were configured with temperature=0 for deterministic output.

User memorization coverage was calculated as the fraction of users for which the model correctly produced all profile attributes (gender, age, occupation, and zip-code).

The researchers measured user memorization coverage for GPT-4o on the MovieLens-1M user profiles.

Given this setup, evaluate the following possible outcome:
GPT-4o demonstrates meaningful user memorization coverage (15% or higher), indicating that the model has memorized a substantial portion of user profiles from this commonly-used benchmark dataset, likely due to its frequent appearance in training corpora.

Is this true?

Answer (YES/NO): YES